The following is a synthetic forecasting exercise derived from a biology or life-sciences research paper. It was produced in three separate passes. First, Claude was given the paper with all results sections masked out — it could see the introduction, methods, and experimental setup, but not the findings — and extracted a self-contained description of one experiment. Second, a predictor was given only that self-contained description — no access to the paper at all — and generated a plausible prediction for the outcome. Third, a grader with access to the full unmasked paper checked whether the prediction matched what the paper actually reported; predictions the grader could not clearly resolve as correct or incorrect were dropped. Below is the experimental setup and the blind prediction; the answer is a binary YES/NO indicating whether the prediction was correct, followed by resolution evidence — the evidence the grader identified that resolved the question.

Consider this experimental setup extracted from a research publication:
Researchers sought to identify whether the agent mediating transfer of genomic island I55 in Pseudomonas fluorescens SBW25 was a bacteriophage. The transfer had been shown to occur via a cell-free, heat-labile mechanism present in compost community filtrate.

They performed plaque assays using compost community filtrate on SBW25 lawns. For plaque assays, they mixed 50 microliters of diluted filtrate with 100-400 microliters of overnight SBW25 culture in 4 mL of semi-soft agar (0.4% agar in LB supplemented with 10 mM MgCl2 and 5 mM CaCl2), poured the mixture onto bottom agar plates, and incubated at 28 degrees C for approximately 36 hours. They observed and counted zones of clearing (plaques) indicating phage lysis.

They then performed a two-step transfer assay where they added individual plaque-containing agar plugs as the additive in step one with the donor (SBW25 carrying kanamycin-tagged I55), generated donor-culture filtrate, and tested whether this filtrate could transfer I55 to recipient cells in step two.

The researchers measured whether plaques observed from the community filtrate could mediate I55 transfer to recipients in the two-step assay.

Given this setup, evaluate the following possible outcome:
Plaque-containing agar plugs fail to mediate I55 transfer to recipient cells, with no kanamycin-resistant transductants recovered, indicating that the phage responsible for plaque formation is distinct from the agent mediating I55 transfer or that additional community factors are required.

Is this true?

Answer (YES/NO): YES